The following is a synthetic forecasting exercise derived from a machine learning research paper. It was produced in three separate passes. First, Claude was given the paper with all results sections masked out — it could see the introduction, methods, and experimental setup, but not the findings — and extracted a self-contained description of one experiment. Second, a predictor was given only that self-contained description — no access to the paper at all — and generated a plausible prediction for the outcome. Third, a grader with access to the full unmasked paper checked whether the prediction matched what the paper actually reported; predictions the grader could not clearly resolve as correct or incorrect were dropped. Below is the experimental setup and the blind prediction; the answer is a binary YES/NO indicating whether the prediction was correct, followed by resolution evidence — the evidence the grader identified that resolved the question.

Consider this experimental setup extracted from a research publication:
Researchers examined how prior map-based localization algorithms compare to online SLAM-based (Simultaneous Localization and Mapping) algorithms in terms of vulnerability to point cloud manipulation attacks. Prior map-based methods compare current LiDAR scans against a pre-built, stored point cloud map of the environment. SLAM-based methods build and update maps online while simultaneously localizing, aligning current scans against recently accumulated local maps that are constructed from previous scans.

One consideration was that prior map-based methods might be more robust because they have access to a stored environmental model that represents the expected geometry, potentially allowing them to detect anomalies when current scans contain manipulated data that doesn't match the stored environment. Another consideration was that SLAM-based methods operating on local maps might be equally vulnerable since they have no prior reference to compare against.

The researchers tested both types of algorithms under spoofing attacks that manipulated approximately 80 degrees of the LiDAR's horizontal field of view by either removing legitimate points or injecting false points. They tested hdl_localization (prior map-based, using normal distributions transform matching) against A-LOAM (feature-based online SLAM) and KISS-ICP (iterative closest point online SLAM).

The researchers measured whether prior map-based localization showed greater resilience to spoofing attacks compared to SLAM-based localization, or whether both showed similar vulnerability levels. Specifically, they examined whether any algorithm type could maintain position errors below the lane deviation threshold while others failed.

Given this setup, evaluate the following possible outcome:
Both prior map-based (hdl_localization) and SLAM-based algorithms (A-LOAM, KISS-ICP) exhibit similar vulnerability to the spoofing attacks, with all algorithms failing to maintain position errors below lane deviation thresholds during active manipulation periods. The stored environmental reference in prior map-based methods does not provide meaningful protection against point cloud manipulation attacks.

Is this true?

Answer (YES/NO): YES